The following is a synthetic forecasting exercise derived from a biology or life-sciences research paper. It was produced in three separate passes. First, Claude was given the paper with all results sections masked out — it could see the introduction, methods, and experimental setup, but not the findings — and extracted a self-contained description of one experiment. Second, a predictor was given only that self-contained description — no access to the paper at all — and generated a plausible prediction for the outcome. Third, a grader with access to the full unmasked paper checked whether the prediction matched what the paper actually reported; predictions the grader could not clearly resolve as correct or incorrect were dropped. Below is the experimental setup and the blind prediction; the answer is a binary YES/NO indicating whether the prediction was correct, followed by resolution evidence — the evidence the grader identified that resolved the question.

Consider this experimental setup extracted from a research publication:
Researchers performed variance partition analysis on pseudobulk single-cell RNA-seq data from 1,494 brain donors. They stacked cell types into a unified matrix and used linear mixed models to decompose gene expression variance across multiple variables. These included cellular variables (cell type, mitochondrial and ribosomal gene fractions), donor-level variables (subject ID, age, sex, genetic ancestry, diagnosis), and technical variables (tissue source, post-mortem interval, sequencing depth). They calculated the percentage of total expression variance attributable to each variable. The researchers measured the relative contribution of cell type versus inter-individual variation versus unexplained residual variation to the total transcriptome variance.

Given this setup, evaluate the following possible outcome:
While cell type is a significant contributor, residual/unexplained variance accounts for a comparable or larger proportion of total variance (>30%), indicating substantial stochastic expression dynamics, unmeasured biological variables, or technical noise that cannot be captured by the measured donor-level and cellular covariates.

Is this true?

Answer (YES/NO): NO